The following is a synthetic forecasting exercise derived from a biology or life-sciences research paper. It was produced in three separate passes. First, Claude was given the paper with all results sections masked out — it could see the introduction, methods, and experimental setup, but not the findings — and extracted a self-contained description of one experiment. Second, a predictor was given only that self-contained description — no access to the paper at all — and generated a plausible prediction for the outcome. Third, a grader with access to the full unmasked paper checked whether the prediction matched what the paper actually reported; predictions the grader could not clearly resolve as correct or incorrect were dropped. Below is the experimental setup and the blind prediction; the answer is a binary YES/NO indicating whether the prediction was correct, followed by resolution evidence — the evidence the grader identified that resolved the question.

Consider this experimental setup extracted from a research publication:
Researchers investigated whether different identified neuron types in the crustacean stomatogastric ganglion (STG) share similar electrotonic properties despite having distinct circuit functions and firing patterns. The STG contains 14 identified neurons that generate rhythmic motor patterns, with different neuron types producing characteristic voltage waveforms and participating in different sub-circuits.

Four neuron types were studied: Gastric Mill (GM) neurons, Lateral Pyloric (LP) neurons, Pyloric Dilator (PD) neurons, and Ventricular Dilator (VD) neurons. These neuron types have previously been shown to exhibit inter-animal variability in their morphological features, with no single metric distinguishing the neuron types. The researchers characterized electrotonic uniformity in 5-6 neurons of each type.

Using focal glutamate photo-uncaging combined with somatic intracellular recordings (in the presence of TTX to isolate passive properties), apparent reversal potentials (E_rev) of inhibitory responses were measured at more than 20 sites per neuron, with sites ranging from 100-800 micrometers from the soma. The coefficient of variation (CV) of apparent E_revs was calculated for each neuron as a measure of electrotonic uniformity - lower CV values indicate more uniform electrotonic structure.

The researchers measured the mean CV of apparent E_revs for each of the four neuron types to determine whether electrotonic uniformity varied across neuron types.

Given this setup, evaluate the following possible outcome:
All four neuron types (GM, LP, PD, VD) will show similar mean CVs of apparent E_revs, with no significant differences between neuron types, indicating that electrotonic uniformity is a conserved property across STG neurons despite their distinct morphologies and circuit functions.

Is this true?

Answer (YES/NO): YES